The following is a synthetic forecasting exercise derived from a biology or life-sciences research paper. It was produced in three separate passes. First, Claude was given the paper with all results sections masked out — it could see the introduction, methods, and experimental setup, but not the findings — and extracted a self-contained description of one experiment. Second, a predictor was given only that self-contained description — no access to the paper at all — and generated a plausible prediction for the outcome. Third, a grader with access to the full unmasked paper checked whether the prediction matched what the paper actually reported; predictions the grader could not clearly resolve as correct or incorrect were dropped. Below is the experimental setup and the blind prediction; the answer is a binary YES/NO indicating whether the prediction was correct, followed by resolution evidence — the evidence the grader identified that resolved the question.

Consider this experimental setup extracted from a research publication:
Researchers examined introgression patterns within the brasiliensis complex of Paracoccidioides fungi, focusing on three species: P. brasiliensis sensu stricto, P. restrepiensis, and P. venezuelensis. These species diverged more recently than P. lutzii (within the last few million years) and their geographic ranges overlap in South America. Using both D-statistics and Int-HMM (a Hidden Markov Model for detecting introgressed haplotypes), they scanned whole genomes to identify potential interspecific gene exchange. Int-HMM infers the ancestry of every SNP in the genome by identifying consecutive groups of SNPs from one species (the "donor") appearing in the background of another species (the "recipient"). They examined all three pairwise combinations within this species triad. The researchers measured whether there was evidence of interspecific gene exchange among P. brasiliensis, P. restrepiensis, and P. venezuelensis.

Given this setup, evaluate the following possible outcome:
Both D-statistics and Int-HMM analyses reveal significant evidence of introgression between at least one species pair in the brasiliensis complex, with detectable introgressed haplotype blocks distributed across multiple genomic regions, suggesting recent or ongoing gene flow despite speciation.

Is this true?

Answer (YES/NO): YES